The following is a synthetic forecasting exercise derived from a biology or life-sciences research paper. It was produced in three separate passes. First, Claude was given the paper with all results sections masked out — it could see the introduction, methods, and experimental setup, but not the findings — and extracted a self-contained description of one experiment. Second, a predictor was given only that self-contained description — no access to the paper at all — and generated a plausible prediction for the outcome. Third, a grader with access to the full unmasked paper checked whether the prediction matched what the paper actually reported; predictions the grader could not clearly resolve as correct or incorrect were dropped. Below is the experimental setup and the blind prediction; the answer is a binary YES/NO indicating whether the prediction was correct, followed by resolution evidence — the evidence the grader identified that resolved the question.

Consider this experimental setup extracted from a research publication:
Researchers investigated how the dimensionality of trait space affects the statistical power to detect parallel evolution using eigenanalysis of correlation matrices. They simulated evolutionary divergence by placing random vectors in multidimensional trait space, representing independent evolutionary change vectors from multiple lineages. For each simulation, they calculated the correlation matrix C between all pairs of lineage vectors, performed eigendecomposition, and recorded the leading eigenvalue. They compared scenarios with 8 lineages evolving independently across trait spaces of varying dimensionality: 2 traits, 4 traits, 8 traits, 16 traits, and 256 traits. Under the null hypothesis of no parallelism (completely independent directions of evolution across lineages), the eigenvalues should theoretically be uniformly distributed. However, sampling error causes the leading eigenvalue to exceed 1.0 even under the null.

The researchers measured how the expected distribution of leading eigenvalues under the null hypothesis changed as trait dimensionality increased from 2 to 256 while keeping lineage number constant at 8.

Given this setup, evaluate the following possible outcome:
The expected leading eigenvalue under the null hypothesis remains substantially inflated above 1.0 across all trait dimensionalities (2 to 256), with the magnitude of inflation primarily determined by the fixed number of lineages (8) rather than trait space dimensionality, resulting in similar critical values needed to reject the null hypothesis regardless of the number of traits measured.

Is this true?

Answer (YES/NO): NO